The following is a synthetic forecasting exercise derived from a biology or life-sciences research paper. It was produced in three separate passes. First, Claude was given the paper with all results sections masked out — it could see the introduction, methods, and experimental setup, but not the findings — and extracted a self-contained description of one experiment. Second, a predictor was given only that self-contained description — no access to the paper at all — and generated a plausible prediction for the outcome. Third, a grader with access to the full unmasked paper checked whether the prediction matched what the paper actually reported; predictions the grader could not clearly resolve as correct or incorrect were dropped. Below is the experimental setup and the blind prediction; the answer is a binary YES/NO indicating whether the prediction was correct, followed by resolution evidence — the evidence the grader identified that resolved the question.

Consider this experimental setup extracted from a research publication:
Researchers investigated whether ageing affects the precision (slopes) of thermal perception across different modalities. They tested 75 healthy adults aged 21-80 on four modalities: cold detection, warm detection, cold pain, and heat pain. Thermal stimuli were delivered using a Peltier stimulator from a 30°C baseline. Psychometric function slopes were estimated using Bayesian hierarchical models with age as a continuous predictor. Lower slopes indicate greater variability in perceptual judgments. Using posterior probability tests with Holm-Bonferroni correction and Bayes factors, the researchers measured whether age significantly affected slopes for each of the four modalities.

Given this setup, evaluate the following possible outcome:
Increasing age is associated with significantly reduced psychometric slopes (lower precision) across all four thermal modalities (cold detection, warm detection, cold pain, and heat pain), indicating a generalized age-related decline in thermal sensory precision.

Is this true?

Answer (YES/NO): NO